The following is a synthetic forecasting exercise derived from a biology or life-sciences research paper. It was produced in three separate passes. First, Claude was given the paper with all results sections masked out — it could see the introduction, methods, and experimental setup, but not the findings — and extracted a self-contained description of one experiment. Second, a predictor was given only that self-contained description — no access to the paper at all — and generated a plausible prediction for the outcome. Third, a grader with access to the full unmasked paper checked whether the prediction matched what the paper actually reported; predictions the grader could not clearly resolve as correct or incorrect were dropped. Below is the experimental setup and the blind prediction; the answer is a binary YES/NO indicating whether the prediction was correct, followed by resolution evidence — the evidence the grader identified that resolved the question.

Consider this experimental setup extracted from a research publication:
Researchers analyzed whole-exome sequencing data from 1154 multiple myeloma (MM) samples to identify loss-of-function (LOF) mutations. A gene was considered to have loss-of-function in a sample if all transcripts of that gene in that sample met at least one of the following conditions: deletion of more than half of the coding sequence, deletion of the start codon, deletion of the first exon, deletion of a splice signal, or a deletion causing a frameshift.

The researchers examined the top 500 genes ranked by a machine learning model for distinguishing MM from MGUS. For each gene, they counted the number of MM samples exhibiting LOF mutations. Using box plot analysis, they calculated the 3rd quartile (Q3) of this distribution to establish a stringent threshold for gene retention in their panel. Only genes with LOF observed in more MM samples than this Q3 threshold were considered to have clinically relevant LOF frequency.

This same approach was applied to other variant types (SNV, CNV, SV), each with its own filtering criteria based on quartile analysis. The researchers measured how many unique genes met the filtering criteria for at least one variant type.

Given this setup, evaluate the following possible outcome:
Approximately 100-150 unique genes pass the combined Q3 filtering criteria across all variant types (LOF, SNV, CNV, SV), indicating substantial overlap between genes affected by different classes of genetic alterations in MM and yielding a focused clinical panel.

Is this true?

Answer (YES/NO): NO